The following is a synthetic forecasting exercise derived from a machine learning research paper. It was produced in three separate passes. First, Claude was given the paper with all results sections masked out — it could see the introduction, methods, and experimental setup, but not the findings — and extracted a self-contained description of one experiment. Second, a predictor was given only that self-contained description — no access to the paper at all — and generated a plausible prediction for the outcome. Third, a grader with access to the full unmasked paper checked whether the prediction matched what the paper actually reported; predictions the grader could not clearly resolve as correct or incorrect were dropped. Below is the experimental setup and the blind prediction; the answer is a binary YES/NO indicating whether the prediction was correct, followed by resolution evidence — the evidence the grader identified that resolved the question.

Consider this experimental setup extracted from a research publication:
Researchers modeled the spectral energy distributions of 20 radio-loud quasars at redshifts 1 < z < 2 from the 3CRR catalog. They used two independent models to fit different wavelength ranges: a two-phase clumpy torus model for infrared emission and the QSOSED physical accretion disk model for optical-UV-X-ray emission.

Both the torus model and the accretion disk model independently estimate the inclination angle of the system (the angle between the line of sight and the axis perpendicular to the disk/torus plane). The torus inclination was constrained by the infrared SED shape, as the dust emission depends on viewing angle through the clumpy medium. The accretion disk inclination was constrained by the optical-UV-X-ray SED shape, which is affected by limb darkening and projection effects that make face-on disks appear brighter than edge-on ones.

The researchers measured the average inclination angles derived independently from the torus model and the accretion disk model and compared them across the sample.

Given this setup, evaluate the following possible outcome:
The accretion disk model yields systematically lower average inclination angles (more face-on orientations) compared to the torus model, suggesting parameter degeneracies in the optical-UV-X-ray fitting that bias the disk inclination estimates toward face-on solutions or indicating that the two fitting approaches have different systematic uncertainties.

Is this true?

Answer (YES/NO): NO